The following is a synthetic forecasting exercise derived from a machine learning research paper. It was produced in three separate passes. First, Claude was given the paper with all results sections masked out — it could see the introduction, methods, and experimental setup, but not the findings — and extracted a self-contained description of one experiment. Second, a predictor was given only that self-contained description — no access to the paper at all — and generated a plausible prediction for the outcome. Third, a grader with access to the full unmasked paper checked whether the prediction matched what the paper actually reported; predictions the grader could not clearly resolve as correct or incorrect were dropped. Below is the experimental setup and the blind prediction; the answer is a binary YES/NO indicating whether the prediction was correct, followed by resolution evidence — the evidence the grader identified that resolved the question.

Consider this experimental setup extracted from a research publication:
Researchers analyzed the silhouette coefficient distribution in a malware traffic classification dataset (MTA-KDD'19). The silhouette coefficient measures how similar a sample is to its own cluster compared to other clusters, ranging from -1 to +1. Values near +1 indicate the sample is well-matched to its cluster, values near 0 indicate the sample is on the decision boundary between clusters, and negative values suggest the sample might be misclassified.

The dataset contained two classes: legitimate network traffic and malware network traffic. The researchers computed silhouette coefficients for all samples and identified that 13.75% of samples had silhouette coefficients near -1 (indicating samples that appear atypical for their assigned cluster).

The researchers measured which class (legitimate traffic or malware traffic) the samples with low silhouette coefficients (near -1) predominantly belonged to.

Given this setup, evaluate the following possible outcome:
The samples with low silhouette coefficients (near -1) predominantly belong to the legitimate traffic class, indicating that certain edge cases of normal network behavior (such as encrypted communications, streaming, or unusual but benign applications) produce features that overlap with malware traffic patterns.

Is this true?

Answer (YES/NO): YES